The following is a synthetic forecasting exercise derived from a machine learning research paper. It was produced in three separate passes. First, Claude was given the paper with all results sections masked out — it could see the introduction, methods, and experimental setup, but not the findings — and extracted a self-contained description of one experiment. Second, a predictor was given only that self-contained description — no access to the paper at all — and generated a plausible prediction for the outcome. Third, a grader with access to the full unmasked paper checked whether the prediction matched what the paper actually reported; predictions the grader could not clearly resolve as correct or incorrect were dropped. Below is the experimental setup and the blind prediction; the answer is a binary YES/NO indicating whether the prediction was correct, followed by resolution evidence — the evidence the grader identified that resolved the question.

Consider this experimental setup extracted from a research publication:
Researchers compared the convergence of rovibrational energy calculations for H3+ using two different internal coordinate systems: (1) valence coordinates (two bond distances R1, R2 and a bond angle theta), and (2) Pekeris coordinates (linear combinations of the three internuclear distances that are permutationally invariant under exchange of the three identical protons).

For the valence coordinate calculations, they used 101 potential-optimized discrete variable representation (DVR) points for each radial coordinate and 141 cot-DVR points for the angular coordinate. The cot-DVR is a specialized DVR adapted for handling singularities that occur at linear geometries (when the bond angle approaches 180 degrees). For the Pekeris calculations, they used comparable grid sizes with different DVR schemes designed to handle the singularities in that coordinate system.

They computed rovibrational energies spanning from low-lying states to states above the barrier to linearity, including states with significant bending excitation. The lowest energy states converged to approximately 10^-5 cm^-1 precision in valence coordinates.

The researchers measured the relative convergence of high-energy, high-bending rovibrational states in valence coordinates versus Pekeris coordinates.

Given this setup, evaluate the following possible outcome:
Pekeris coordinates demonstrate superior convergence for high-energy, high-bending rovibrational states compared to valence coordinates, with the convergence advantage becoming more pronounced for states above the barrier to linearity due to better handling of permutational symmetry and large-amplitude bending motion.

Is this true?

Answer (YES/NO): YES